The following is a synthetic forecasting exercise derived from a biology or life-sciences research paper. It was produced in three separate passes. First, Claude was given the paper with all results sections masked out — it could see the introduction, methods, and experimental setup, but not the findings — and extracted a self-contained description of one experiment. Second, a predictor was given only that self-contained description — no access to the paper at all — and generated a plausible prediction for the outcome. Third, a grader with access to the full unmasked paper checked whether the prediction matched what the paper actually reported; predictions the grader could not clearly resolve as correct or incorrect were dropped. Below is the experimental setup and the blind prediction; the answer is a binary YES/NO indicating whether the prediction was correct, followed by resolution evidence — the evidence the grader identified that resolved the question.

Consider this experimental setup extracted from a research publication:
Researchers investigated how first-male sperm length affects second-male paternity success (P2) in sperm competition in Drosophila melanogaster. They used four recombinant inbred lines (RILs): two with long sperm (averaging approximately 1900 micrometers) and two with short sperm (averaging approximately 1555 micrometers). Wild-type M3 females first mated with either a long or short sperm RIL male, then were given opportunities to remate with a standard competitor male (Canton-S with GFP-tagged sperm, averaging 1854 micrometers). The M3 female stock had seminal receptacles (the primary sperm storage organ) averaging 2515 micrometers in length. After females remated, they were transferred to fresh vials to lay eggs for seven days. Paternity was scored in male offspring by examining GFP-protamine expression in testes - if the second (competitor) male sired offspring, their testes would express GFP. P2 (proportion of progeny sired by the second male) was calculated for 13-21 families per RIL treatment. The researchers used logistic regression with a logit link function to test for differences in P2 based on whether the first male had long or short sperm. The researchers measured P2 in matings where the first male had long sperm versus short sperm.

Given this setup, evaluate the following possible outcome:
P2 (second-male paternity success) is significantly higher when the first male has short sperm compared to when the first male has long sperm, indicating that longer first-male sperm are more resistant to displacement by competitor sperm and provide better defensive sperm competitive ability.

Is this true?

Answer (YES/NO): NO